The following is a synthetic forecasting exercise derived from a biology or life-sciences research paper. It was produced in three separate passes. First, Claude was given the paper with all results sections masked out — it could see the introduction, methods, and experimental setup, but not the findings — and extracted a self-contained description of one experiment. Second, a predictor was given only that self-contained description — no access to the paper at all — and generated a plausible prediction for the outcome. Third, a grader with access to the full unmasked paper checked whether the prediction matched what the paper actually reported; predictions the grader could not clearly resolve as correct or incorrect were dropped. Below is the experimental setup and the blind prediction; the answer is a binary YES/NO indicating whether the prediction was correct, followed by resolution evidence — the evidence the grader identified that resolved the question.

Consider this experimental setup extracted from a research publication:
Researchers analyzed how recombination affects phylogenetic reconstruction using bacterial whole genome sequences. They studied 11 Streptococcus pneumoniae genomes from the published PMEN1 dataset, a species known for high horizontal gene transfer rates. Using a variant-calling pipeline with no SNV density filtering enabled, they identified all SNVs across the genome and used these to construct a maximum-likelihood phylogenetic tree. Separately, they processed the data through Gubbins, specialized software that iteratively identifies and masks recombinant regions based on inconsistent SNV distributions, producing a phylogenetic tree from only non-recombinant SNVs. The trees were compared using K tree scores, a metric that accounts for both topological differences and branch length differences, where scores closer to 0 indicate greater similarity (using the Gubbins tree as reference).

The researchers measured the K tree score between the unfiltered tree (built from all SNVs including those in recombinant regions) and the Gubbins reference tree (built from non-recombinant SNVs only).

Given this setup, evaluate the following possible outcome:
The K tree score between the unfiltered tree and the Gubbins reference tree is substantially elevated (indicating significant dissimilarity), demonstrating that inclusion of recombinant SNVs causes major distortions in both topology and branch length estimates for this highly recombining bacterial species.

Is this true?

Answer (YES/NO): NO